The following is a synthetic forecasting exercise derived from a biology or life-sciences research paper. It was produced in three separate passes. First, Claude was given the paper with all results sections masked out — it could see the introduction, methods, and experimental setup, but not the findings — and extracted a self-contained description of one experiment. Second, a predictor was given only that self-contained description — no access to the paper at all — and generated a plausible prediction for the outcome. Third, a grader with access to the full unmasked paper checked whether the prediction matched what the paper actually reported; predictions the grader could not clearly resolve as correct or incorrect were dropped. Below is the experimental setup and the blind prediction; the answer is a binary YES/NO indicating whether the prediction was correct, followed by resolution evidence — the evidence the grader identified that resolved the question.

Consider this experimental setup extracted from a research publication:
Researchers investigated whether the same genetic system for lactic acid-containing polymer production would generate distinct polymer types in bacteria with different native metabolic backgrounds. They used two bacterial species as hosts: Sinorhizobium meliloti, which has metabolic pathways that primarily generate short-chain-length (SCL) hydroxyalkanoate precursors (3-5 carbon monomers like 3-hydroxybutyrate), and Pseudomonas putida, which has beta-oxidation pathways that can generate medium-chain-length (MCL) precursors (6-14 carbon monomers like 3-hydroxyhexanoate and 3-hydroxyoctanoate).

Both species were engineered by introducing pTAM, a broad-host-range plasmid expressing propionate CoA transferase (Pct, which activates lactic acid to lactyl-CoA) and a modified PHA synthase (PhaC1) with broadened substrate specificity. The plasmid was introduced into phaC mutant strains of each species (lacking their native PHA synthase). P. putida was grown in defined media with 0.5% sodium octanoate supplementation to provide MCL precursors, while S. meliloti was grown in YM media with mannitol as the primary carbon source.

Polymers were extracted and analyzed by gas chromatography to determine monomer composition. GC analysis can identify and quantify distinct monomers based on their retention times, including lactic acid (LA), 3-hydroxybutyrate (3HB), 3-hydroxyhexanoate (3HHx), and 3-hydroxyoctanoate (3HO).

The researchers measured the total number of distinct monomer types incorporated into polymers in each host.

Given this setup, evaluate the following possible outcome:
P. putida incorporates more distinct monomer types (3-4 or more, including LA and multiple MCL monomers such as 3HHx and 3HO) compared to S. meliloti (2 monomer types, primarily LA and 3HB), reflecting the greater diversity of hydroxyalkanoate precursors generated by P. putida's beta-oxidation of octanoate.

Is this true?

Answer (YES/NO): NO